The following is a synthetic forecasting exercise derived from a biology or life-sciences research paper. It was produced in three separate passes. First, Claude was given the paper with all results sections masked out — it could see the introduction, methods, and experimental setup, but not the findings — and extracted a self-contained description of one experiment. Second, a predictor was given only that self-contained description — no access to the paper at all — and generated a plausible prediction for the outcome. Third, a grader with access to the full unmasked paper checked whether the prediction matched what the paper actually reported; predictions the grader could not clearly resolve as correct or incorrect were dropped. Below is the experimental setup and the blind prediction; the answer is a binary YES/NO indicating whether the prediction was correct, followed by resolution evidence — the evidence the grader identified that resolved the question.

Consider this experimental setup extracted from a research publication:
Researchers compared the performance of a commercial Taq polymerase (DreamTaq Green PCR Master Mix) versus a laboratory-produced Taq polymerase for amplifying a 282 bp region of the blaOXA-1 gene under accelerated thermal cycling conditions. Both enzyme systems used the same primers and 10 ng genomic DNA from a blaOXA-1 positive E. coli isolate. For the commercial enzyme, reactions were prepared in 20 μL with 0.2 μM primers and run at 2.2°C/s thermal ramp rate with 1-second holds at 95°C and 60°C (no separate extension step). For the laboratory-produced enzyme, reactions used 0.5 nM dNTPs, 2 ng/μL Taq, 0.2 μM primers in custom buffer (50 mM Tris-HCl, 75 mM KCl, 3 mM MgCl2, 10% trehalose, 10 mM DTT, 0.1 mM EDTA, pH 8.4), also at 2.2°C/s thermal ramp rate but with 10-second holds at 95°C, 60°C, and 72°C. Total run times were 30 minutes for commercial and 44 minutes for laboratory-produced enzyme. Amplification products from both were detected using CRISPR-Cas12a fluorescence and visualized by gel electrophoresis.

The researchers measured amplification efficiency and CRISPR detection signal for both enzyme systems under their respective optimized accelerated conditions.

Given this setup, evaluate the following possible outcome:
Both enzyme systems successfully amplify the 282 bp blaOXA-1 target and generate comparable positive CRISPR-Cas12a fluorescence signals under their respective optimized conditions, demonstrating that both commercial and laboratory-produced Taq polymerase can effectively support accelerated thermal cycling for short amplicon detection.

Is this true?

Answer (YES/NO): NO